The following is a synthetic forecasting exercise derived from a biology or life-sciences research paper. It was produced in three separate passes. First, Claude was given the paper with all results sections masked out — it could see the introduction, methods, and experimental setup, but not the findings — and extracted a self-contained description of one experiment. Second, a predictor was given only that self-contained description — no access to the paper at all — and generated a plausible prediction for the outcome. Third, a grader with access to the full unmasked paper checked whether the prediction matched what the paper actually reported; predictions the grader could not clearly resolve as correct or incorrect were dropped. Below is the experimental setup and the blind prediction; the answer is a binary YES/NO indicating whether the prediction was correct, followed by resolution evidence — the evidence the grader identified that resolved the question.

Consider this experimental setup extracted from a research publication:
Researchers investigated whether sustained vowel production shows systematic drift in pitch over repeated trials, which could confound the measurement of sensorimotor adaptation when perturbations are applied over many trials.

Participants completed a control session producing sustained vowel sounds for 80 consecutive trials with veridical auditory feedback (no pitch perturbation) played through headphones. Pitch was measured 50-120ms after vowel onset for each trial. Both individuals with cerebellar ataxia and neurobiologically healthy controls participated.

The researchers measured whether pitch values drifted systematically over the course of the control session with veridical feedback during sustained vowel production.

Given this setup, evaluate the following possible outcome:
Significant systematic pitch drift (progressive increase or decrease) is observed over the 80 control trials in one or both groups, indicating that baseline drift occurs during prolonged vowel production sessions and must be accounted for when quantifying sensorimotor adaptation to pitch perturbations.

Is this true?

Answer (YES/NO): YES